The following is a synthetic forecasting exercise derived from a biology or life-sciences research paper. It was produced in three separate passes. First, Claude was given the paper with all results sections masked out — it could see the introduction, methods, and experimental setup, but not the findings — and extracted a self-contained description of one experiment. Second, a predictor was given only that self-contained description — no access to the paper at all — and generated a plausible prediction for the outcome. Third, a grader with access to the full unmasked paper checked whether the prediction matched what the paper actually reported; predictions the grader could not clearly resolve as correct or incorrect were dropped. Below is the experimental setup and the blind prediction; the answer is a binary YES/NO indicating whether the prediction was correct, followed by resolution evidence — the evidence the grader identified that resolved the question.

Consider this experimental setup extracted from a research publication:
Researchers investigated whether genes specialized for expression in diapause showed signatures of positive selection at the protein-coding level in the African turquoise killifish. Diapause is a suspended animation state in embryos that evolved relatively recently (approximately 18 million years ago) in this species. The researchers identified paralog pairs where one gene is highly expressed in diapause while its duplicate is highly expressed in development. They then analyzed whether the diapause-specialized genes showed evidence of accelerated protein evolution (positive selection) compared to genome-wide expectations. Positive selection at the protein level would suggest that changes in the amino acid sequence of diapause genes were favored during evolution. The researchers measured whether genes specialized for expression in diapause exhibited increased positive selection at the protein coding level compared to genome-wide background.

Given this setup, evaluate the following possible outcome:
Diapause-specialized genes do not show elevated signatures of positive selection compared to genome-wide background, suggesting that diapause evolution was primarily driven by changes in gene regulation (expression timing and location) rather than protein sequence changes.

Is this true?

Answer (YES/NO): YES